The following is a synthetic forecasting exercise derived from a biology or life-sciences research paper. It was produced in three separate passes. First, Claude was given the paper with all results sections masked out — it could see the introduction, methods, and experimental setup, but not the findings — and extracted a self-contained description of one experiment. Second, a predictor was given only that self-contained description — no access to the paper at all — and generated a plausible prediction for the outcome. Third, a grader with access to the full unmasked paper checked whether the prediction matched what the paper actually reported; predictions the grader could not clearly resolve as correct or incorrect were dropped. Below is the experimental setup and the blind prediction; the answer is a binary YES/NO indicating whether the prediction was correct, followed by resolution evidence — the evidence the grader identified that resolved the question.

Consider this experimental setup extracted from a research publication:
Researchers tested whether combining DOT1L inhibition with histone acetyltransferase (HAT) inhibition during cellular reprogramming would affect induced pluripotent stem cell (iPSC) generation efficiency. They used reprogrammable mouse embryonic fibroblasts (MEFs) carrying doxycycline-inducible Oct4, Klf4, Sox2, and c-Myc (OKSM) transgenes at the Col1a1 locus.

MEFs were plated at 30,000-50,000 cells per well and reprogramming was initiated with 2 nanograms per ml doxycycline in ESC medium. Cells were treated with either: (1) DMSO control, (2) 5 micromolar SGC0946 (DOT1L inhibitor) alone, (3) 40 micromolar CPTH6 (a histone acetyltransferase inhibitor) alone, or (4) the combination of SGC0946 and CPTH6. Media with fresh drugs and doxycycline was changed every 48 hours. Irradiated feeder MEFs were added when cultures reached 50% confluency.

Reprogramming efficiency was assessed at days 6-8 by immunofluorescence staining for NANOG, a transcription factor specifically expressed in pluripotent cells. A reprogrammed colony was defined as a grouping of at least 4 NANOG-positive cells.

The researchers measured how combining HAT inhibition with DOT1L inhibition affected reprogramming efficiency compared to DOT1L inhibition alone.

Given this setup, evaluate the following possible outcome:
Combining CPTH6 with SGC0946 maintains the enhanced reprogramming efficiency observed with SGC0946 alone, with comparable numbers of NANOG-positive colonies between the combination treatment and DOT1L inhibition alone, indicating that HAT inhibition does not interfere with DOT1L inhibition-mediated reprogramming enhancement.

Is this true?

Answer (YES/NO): NO